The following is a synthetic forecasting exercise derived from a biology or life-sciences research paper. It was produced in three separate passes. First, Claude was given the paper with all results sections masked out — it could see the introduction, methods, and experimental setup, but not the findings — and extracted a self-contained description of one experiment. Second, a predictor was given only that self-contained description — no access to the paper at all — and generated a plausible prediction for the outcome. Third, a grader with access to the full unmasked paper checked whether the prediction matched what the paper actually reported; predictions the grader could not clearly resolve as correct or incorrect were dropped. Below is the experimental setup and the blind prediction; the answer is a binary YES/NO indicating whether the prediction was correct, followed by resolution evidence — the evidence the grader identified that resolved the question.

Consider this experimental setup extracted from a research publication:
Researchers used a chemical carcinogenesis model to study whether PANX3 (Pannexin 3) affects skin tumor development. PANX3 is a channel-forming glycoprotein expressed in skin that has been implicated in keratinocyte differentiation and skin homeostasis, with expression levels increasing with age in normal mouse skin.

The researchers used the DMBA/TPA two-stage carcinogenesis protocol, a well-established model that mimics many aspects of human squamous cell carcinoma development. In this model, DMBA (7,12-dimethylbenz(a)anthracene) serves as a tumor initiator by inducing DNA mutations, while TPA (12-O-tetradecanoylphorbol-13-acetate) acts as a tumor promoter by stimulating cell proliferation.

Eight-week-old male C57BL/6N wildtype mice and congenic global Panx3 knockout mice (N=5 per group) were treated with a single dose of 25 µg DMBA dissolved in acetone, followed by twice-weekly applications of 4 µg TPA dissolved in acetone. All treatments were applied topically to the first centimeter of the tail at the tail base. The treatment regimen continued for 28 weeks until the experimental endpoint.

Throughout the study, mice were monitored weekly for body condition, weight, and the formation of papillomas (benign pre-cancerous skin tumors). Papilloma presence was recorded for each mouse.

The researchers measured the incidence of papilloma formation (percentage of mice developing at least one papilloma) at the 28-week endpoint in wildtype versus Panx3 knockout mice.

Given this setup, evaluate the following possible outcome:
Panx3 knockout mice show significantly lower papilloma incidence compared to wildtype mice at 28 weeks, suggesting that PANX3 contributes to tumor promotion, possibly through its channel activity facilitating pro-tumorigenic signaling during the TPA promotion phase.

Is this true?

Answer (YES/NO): NO